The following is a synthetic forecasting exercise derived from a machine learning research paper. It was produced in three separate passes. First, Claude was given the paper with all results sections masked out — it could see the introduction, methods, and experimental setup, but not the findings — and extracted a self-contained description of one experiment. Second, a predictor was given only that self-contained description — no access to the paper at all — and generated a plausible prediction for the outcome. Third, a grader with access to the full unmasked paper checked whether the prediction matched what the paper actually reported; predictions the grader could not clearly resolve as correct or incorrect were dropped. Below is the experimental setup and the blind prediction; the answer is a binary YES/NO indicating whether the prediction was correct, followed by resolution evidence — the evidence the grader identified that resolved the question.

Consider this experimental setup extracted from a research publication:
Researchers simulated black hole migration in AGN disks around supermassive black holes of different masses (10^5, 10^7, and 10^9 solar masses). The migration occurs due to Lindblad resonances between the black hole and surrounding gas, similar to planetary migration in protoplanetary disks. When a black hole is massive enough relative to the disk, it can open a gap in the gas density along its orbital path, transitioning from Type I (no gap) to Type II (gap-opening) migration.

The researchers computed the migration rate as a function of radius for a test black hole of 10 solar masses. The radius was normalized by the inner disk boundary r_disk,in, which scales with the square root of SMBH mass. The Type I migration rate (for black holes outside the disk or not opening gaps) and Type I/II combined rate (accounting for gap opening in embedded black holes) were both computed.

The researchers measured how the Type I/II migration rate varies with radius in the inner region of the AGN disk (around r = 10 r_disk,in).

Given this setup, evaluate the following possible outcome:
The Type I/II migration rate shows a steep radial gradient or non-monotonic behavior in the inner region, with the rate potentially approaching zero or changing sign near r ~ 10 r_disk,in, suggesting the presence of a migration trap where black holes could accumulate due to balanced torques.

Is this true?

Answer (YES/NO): NO